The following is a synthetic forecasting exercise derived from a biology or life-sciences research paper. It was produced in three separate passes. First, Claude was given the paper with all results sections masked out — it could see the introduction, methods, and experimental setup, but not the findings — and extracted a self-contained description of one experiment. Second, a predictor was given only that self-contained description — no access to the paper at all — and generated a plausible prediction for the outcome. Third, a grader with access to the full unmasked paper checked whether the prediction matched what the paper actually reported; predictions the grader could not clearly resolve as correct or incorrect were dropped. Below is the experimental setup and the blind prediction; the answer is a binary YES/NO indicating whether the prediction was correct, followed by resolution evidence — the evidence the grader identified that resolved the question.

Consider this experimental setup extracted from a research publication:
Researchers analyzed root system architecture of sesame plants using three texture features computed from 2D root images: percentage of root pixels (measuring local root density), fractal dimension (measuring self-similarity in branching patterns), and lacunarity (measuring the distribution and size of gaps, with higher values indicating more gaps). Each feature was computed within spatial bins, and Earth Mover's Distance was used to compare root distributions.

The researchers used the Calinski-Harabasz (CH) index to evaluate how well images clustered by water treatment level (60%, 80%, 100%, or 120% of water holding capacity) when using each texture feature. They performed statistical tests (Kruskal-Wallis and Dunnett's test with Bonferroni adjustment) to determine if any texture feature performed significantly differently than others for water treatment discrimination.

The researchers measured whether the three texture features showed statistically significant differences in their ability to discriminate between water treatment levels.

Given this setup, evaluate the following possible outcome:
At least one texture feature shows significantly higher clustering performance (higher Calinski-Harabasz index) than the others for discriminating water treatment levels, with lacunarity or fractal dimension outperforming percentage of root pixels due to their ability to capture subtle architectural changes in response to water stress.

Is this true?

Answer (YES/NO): NO